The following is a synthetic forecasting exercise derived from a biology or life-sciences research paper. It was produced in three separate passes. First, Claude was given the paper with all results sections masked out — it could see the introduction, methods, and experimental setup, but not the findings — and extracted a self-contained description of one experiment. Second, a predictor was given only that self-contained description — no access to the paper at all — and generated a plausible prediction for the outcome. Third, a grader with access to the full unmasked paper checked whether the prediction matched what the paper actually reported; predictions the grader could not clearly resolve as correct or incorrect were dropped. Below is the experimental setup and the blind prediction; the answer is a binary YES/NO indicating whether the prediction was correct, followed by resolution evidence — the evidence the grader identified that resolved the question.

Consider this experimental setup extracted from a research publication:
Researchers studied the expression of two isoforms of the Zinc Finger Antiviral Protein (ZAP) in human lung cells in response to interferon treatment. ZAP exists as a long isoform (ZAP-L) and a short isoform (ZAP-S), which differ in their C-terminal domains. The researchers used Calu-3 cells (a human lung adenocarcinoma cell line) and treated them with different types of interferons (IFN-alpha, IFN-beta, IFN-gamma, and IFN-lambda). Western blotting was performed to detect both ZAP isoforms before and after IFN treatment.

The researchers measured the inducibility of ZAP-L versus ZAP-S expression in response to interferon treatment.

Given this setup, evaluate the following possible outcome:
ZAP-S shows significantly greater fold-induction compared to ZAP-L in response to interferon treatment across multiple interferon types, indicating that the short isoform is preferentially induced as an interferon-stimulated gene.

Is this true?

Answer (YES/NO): YES